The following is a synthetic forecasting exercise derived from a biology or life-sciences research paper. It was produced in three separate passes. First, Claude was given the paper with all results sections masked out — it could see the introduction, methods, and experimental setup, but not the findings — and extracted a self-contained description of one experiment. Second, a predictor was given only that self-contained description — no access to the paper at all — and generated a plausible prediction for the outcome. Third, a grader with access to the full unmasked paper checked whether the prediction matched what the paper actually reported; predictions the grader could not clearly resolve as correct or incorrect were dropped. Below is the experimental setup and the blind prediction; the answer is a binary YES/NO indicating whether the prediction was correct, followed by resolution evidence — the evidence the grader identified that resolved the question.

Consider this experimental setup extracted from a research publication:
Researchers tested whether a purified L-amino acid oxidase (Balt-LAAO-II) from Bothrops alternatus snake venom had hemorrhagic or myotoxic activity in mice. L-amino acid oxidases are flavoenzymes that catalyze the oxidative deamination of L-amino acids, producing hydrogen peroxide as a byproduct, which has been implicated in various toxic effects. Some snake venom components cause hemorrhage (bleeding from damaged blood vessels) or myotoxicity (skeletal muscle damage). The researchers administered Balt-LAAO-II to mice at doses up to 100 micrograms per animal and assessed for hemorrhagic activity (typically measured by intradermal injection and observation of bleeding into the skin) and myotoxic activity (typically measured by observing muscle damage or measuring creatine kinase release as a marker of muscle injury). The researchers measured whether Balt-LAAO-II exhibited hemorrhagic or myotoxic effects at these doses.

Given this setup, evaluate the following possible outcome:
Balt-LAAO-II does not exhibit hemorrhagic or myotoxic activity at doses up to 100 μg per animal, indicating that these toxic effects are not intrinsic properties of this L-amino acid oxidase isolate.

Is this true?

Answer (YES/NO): YES